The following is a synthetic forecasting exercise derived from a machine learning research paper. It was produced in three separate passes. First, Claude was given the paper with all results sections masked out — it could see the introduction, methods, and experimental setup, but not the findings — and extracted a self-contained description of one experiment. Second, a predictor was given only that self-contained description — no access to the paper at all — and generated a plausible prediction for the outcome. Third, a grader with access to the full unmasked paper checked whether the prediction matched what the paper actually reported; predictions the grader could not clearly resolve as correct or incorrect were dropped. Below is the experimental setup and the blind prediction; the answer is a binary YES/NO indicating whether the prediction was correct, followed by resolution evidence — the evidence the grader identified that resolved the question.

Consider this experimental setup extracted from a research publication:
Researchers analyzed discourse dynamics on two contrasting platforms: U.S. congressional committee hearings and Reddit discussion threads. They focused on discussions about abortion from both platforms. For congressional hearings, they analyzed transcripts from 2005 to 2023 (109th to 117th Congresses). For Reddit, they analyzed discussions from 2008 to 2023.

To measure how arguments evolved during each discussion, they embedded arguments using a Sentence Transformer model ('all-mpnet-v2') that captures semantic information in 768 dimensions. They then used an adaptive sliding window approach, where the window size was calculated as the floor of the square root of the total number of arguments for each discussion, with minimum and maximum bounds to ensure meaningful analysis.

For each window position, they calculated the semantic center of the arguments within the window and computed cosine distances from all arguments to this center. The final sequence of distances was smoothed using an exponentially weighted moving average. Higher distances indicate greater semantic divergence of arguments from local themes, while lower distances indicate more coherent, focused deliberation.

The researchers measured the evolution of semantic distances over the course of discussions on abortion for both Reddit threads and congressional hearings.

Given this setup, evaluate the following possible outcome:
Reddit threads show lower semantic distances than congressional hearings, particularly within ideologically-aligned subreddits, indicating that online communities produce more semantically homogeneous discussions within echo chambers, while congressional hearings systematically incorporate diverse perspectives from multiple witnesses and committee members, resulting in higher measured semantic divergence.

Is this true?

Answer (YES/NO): YES